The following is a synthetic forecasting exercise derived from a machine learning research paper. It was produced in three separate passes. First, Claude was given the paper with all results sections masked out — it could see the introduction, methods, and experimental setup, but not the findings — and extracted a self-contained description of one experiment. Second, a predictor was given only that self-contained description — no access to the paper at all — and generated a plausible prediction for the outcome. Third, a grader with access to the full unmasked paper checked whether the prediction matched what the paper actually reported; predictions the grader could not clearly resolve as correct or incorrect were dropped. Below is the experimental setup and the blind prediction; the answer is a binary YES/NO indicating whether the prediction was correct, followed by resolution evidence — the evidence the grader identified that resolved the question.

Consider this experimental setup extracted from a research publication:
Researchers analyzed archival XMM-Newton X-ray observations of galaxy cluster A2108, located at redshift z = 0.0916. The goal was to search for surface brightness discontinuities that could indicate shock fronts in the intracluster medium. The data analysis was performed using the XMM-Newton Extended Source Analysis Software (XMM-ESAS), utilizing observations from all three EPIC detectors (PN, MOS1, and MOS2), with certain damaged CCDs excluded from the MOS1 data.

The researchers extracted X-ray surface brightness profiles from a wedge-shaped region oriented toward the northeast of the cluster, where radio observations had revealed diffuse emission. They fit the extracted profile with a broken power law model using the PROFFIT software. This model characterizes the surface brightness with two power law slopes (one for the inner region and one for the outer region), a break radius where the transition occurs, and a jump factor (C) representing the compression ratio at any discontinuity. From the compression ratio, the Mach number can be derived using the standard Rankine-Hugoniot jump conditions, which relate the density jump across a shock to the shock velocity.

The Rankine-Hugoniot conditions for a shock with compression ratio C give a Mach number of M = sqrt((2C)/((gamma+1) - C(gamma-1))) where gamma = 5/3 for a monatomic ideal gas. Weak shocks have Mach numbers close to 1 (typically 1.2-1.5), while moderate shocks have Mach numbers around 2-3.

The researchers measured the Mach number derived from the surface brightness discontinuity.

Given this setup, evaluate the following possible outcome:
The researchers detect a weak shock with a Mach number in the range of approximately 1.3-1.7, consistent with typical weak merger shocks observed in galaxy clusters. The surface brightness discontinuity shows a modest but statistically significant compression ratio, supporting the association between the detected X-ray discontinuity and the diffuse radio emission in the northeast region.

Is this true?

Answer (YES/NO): YES